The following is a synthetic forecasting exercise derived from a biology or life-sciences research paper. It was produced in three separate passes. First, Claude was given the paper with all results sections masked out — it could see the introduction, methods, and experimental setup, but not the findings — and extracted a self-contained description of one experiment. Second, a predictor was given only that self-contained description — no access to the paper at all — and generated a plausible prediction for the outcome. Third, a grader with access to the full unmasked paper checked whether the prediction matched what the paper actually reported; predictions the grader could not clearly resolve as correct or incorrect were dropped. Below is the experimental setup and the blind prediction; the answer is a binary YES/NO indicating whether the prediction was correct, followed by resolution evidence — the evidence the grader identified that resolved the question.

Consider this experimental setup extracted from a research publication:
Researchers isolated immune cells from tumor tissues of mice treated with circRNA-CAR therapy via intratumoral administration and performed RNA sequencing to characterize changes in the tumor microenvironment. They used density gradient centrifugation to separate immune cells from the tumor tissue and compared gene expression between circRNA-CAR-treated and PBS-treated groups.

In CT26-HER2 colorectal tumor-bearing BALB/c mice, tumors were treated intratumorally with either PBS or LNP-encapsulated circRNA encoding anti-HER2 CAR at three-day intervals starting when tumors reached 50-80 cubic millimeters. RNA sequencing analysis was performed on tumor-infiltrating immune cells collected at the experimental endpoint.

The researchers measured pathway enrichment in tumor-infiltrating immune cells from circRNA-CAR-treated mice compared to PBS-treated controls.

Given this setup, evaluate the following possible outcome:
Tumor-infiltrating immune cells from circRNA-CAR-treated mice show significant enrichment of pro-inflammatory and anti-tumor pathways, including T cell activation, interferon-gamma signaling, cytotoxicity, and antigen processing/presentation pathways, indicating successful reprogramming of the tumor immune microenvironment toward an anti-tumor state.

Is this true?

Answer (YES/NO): NO